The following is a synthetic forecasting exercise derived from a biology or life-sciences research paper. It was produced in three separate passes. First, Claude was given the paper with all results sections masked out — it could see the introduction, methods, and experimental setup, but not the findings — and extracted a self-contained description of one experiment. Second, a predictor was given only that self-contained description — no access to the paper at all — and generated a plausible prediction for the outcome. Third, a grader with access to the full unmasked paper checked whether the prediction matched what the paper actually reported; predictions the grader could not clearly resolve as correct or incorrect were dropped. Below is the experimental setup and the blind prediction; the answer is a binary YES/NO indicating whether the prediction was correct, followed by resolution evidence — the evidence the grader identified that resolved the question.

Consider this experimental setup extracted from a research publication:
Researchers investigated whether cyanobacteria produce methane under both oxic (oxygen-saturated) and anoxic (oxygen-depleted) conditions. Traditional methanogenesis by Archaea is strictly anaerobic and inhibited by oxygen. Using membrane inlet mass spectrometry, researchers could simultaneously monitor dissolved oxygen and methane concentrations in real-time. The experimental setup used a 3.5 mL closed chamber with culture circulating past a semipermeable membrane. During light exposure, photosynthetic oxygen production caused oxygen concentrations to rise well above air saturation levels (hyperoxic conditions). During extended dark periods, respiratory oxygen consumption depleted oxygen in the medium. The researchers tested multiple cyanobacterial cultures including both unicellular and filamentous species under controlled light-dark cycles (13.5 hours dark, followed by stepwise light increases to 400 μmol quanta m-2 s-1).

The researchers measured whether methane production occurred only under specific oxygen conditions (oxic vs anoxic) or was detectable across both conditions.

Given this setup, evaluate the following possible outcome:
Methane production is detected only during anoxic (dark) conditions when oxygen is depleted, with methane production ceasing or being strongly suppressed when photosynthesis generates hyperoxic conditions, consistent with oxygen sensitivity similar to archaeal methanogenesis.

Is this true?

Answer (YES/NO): NO